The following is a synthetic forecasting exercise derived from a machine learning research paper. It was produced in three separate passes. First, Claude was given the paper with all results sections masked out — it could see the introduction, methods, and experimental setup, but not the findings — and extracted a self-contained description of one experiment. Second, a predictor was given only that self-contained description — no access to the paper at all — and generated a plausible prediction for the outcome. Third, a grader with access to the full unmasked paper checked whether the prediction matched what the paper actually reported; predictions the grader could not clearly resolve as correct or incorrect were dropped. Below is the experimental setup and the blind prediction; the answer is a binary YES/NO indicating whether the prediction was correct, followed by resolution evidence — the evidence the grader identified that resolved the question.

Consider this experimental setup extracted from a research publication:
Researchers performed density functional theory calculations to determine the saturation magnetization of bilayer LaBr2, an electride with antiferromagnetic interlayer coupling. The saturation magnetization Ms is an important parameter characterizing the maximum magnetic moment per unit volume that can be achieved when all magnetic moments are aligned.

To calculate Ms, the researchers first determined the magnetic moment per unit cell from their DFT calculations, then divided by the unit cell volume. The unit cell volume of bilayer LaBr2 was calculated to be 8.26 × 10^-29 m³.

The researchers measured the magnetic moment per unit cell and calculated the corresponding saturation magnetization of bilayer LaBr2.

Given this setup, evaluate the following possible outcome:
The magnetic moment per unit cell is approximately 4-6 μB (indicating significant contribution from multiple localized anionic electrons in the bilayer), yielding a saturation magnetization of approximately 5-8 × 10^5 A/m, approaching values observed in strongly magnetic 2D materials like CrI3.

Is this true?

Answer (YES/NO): NO